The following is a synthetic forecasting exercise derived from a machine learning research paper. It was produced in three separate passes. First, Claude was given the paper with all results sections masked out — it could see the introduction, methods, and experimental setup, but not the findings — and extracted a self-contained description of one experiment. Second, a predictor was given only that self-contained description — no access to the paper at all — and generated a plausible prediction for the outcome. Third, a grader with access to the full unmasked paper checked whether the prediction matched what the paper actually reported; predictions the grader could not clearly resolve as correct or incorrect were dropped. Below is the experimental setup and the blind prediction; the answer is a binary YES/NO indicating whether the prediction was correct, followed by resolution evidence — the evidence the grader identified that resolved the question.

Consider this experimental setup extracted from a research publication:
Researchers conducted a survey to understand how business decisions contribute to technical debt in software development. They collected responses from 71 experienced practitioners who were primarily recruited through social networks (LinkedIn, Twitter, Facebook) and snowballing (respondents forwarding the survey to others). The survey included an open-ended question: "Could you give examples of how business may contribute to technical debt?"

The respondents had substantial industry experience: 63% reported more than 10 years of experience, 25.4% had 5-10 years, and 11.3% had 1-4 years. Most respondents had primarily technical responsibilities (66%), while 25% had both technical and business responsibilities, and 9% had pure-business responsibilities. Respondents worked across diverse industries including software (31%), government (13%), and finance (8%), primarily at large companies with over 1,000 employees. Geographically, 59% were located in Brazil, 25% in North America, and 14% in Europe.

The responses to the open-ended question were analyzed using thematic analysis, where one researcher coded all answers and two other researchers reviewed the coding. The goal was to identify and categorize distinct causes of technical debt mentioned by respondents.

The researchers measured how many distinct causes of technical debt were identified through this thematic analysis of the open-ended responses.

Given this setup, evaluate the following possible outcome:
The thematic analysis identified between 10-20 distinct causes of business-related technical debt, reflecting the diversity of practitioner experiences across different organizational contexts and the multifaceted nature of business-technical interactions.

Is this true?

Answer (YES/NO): YES